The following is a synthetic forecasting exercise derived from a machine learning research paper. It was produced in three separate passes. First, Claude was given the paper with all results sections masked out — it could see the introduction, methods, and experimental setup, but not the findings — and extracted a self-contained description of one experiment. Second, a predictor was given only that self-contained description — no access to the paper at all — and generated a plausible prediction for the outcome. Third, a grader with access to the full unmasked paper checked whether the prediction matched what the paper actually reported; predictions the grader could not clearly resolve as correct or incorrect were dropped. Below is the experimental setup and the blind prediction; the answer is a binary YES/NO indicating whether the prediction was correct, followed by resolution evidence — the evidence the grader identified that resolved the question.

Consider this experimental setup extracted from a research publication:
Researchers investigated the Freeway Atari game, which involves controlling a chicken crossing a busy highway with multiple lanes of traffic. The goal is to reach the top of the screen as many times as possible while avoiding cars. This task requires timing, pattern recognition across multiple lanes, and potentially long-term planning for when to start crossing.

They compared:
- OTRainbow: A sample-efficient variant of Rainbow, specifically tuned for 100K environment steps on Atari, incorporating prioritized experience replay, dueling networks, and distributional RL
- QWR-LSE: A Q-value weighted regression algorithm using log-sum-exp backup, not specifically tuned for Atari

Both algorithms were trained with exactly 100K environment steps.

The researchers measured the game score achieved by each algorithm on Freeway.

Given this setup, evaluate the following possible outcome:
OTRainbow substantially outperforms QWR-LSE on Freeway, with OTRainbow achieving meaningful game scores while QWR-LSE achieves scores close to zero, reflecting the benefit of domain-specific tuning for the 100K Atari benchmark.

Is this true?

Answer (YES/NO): NO